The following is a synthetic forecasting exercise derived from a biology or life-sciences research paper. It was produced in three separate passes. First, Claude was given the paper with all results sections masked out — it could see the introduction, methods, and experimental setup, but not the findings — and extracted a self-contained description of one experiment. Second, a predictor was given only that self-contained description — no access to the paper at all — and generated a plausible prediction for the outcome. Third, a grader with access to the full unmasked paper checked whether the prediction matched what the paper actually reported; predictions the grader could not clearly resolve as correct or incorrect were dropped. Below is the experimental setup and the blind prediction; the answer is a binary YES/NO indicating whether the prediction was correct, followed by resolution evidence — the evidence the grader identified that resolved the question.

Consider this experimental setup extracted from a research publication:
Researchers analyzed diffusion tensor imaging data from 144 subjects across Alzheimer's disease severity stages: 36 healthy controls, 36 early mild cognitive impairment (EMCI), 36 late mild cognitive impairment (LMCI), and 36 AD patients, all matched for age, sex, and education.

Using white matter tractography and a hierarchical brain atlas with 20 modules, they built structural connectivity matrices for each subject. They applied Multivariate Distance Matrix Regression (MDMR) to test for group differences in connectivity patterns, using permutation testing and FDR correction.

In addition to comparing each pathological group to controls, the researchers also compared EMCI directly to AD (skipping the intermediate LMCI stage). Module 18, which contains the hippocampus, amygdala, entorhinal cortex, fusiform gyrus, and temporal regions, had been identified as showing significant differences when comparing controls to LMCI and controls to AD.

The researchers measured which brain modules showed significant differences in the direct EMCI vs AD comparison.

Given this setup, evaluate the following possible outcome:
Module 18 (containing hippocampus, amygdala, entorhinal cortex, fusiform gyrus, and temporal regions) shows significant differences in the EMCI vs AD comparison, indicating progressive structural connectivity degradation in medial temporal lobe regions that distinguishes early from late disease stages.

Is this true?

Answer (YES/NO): NO